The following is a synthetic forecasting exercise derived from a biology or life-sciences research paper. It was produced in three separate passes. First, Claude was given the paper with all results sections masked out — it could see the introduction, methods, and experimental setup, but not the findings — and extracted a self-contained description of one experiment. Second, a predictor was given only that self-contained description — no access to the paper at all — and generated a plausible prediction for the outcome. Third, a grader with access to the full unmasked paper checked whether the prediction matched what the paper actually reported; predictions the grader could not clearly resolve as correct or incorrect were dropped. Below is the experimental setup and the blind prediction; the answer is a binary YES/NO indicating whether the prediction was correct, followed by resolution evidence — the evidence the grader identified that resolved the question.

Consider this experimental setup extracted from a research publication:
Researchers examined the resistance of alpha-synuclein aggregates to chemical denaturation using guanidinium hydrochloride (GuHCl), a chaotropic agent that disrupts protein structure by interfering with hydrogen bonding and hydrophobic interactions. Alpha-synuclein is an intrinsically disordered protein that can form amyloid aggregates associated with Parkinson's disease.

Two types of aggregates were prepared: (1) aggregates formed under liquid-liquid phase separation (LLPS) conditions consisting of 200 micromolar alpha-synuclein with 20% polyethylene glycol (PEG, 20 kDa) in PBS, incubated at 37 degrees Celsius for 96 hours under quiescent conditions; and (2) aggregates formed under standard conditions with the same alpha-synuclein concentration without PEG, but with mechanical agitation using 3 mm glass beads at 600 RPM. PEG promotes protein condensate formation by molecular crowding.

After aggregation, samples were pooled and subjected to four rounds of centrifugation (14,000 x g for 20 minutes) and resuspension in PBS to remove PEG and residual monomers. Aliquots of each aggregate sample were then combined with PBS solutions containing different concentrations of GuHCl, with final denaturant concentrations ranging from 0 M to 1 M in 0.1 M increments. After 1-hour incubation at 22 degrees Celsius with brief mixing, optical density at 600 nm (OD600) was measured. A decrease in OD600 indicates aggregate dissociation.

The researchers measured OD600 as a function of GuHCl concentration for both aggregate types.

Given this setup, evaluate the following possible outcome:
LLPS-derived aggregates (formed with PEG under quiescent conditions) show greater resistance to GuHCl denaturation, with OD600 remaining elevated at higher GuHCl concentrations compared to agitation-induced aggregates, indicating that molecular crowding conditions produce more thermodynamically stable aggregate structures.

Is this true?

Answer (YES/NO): NO